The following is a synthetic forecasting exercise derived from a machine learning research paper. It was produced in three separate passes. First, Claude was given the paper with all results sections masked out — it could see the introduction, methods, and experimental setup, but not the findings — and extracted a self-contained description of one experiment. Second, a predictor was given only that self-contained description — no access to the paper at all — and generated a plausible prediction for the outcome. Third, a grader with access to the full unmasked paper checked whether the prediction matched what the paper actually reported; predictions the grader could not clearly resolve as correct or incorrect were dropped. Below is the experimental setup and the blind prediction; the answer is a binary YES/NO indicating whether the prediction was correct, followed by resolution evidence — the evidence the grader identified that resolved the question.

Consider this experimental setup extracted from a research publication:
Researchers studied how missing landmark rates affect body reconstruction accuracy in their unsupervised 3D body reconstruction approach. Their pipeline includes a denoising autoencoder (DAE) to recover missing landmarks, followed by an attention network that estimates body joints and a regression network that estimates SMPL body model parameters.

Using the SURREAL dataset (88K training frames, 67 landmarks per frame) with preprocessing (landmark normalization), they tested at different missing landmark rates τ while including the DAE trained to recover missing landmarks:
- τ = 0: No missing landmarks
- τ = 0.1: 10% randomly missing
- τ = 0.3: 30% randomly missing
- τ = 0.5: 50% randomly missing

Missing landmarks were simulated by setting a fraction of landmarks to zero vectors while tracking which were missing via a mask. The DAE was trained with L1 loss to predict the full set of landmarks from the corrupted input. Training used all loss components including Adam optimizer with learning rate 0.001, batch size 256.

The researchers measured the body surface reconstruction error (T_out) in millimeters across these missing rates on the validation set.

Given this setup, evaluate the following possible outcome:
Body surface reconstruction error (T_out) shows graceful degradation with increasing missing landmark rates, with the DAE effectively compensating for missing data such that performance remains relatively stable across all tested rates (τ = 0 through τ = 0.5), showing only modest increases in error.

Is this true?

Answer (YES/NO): NO